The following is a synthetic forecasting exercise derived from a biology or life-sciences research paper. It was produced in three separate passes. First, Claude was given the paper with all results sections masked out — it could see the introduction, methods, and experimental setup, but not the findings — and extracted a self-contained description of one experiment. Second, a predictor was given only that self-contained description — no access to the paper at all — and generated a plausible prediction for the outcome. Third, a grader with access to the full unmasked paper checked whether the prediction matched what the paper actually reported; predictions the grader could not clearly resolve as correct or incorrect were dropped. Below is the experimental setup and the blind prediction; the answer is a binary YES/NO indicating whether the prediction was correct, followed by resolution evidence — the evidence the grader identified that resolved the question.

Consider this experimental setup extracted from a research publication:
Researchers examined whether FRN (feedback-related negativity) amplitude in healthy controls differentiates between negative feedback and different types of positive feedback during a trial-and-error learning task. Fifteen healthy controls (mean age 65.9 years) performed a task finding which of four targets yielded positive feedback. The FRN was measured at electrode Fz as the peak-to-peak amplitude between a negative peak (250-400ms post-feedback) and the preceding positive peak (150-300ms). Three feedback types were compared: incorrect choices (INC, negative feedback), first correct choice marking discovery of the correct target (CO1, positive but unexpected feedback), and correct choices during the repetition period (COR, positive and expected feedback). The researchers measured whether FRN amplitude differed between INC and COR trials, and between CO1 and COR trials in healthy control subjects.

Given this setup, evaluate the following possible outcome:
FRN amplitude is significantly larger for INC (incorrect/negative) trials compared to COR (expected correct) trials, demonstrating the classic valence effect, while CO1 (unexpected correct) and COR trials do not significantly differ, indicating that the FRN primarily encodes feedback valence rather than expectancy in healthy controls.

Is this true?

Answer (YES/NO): NO